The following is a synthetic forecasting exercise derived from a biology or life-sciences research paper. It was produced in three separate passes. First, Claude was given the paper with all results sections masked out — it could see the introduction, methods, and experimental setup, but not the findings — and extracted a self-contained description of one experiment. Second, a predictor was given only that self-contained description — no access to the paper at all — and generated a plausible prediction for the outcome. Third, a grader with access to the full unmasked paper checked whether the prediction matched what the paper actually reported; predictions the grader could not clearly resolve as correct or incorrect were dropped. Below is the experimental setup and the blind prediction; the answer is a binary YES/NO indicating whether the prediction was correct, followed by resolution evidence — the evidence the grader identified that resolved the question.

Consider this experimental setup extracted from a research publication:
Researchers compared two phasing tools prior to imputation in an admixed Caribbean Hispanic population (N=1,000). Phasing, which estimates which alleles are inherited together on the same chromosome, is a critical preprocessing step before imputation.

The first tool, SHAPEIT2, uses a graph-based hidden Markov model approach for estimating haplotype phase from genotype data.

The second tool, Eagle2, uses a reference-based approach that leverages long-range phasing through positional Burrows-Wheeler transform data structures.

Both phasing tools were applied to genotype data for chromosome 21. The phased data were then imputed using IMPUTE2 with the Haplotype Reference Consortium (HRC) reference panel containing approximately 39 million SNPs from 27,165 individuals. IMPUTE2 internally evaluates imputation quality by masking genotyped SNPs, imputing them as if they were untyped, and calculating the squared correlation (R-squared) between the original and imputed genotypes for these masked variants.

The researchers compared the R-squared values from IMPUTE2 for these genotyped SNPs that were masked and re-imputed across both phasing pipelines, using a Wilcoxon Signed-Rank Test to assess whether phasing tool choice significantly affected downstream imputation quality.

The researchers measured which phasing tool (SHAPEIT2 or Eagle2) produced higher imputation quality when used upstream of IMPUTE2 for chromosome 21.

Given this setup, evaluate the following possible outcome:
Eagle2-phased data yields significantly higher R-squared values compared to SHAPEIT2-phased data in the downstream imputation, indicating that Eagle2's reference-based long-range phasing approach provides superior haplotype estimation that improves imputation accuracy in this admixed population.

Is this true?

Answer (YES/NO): NO